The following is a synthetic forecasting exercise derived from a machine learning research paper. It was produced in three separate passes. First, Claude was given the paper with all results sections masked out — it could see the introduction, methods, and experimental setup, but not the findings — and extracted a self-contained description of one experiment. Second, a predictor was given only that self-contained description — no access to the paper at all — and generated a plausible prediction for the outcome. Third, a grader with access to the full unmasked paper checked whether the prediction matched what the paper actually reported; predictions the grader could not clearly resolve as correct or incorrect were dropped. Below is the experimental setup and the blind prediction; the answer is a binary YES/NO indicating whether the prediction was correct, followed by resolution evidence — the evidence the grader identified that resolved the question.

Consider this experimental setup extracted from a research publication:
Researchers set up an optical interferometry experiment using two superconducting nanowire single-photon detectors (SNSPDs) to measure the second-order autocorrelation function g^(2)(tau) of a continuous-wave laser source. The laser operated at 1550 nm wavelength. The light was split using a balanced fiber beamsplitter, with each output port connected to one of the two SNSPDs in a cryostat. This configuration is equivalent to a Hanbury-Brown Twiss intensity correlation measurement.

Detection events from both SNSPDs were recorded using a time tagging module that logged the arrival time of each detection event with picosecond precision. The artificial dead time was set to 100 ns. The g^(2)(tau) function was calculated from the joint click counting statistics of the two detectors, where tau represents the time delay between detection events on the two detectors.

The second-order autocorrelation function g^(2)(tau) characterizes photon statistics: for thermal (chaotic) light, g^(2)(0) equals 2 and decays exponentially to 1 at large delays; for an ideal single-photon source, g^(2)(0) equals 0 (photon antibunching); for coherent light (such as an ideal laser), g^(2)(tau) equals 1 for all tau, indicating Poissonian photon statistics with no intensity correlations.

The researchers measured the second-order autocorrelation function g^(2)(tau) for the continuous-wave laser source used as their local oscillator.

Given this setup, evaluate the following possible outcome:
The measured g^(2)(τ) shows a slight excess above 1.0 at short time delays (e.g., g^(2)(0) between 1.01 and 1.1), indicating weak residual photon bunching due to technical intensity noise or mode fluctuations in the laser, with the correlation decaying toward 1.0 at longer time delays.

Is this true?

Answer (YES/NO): NO